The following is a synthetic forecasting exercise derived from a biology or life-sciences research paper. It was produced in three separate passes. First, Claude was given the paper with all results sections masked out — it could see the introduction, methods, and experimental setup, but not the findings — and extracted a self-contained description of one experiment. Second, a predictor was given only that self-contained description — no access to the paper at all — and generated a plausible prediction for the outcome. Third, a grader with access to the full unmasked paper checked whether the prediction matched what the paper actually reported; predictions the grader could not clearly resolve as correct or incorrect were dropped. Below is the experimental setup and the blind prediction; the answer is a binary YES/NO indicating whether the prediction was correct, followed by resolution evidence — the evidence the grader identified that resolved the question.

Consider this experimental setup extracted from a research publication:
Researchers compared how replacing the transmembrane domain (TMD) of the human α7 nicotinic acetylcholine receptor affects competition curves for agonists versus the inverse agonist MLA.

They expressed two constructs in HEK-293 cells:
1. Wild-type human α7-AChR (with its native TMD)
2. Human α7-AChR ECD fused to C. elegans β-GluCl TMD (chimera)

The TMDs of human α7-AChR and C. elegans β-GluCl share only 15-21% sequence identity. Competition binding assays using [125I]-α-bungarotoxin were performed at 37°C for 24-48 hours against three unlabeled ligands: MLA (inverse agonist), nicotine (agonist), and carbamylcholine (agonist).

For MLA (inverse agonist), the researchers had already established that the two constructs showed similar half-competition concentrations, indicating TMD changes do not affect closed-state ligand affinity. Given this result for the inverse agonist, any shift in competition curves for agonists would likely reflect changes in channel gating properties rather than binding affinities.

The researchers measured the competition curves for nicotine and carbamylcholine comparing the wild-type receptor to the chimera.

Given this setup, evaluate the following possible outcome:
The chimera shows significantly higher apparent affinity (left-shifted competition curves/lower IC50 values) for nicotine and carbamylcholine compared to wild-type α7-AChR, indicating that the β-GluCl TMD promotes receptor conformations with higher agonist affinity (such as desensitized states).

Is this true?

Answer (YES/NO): NO